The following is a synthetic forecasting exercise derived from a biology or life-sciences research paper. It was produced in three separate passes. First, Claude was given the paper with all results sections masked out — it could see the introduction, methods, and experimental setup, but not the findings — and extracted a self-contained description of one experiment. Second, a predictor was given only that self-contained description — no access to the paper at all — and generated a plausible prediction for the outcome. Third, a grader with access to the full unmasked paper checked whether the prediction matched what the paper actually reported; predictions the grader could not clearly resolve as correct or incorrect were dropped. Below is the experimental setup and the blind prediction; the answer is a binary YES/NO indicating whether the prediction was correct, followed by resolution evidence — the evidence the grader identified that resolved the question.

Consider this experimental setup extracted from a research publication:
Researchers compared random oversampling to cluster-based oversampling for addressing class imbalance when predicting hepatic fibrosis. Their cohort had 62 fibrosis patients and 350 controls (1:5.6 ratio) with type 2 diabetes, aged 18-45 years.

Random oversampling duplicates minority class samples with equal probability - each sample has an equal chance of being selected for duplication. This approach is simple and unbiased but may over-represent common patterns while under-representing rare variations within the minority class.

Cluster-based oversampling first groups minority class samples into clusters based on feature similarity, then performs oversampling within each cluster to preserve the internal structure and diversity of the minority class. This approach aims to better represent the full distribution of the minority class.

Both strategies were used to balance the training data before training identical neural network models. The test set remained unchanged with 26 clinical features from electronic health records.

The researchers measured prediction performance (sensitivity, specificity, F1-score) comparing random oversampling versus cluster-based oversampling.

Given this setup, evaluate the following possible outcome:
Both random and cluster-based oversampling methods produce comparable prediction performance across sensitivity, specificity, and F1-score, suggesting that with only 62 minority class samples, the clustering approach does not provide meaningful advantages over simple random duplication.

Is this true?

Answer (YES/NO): NO